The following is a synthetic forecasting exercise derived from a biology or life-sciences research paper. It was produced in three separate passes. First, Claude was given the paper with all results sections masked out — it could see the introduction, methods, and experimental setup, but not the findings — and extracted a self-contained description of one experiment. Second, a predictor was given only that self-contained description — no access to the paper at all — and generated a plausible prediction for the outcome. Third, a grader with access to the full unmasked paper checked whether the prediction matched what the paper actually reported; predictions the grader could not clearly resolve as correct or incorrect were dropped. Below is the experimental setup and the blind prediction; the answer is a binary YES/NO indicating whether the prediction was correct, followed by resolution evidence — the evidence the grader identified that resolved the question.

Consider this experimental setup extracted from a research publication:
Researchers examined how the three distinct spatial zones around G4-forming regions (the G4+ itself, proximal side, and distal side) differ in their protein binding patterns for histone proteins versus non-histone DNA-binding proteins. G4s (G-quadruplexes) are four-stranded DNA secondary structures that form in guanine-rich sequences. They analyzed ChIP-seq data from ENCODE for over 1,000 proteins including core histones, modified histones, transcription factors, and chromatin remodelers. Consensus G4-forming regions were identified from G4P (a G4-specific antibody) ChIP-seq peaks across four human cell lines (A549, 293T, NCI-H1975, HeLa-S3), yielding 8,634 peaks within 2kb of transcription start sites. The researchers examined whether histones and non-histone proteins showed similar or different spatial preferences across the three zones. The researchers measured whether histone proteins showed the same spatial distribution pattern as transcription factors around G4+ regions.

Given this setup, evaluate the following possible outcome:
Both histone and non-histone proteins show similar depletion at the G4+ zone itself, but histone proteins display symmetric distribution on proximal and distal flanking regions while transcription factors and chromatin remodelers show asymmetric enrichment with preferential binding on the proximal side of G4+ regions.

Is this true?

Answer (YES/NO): NO